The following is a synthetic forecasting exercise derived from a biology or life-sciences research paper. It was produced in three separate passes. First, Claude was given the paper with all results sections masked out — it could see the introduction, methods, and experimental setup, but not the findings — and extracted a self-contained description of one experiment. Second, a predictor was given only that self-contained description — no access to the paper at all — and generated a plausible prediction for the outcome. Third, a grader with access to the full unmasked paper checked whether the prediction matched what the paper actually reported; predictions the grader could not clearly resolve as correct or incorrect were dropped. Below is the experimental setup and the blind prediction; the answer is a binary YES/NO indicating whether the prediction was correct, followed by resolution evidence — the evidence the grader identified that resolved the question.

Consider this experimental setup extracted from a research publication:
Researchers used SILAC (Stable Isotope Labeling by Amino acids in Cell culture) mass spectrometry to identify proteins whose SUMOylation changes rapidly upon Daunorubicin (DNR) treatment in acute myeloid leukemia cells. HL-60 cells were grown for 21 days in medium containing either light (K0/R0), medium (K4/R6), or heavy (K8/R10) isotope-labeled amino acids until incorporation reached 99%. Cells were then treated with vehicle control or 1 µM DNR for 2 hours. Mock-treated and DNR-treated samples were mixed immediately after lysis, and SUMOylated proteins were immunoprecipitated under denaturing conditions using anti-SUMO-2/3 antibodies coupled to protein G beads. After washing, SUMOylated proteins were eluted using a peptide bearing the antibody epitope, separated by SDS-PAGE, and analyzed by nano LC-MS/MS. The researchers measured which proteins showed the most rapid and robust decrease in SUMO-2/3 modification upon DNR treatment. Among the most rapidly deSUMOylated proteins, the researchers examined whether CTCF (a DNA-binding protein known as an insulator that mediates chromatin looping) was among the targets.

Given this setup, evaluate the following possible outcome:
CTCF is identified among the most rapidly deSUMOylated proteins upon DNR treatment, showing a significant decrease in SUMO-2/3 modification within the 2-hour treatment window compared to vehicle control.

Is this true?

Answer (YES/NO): YES